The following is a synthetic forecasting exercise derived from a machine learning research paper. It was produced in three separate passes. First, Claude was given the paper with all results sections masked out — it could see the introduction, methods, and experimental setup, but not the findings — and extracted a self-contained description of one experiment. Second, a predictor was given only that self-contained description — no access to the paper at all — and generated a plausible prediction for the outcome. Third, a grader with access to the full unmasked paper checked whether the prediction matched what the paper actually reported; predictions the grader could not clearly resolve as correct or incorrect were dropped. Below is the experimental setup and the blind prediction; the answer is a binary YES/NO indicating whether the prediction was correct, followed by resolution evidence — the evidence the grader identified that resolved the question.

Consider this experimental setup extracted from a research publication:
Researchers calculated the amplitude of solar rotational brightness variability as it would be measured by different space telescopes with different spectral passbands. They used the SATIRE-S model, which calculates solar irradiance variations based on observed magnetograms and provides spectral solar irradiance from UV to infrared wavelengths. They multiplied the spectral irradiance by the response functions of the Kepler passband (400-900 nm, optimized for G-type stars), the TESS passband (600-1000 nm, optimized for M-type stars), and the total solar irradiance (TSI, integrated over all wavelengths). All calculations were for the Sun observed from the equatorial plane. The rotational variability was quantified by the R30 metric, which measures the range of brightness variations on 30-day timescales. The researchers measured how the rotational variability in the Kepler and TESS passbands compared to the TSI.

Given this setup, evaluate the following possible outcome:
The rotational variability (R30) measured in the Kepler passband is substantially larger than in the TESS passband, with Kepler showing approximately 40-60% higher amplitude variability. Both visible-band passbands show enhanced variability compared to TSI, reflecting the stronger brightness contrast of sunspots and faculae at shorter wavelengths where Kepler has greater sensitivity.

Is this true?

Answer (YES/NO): NO